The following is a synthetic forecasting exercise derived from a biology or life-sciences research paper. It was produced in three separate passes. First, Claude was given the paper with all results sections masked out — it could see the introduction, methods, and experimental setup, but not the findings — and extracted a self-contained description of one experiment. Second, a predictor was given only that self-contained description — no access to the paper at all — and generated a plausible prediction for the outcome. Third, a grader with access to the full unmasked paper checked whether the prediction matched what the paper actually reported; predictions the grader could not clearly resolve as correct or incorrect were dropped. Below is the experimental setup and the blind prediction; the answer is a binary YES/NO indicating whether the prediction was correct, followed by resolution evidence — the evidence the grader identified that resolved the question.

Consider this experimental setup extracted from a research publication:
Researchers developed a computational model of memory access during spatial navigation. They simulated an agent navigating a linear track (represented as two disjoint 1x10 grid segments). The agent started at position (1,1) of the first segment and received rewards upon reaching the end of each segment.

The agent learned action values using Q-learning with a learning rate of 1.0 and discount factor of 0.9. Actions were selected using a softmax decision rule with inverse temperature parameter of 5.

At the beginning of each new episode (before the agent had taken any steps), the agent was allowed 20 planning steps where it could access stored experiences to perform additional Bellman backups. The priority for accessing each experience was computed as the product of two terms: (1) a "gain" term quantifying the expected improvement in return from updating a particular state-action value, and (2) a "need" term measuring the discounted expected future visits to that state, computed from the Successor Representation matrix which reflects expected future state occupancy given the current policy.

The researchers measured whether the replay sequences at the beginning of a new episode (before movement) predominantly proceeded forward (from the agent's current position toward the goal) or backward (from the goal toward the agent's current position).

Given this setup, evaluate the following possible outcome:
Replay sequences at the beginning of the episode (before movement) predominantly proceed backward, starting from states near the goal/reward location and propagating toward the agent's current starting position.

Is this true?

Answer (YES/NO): NO